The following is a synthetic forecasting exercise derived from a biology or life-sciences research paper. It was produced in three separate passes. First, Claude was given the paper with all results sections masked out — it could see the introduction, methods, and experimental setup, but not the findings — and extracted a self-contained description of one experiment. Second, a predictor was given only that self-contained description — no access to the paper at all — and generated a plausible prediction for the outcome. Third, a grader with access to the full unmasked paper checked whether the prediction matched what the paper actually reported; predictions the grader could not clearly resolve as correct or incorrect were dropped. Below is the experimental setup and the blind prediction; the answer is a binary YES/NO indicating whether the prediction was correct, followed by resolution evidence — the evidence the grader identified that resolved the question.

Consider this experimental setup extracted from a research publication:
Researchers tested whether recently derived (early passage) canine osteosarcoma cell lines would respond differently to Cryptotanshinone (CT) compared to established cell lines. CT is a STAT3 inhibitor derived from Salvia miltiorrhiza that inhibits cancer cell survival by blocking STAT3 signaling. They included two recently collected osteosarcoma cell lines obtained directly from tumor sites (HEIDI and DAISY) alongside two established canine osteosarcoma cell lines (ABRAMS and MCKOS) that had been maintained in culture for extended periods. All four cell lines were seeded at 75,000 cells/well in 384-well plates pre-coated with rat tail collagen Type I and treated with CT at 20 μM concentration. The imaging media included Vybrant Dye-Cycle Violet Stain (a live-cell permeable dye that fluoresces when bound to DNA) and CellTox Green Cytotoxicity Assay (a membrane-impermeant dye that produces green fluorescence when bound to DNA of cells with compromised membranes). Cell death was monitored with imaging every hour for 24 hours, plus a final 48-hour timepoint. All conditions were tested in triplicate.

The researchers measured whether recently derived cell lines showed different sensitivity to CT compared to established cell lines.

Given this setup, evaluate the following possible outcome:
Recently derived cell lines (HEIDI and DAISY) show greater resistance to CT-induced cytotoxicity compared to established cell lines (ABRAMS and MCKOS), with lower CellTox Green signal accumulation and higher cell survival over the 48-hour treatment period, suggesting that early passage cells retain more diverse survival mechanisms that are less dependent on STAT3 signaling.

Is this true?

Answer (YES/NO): NO